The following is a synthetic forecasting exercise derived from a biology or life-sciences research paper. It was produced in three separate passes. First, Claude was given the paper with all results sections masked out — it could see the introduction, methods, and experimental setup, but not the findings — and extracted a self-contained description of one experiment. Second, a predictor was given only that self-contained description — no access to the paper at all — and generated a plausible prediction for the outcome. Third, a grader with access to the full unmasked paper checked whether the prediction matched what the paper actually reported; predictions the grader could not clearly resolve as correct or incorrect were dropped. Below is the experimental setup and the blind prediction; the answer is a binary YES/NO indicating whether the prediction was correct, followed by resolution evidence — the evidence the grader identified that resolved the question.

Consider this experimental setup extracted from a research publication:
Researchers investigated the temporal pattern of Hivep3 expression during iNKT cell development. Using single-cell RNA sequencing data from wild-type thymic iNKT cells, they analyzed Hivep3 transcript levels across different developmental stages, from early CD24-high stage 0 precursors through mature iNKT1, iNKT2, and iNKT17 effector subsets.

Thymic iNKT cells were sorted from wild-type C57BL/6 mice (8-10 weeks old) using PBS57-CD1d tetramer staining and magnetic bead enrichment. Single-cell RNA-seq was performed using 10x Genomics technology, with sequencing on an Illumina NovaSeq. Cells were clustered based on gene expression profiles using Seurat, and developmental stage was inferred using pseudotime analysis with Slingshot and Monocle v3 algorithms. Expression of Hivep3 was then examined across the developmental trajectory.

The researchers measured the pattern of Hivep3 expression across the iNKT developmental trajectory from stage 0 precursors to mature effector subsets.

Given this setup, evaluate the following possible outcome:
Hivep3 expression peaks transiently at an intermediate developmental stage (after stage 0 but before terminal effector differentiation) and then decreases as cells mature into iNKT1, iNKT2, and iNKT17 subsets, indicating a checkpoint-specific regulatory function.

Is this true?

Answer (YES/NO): NO